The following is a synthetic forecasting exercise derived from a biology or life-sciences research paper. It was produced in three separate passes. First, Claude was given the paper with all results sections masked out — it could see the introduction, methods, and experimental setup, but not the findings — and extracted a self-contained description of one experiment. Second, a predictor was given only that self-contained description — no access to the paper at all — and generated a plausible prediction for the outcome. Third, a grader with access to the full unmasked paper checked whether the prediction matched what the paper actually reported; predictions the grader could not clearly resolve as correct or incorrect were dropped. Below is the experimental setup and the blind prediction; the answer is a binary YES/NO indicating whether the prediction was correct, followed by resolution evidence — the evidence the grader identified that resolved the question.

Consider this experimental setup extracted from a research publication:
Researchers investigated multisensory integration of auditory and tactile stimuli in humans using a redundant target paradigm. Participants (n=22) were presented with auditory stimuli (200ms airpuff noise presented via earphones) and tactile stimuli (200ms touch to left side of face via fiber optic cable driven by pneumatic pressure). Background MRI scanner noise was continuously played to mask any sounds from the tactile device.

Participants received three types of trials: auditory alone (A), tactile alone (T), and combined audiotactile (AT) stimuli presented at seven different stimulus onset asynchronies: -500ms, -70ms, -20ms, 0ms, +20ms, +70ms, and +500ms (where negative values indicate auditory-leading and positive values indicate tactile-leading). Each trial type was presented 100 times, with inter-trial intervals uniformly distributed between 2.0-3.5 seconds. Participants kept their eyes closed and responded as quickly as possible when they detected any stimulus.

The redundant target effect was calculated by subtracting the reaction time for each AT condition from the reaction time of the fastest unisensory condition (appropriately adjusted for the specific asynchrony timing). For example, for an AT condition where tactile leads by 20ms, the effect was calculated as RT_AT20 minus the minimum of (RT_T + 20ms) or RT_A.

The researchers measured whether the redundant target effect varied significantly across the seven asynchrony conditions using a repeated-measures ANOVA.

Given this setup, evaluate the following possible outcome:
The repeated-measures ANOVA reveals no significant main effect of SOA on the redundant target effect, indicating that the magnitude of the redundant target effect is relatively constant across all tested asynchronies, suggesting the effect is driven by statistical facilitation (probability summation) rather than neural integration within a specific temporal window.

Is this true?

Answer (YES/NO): NO